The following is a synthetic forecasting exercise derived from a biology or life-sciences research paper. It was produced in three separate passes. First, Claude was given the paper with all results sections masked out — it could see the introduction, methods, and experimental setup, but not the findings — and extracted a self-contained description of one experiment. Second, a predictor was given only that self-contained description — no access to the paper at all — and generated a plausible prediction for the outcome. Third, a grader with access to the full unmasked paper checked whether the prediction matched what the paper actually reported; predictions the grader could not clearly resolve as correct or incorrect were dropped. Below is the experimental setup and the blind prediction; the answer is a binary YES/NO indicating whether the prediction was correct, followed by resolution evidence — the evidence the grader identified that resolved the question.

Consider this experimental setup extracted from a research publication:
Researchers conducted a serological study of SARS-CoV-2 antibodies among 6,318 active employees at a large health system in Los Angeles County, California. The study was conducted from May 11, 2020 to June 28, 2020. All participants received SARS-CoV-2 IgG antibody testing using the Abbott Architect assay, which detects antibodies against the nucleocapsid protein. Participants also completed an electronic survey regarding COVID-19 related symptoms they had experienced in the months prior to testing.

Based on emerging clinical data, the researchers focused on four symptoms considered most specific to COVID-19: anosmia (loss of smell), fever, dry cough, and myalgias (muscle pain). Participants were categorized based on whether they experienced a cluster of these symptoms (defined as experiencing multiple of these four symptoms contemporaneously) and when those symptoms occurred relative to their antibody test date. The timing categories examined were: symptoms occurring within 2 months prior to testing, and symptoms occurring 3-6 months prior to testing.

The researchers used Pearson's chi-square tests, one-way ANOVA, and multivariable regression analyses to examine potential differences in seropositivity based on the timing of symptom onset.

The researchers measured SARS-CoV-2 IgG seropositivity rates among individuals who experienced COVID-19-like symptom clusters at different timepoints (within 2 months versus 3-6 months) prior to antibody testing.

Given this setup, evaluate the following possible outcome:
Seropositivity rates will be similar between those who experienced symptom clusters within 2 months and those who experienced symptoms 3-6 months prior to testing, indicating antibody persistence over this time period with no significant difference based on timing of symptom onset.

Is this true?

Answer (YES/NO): NO